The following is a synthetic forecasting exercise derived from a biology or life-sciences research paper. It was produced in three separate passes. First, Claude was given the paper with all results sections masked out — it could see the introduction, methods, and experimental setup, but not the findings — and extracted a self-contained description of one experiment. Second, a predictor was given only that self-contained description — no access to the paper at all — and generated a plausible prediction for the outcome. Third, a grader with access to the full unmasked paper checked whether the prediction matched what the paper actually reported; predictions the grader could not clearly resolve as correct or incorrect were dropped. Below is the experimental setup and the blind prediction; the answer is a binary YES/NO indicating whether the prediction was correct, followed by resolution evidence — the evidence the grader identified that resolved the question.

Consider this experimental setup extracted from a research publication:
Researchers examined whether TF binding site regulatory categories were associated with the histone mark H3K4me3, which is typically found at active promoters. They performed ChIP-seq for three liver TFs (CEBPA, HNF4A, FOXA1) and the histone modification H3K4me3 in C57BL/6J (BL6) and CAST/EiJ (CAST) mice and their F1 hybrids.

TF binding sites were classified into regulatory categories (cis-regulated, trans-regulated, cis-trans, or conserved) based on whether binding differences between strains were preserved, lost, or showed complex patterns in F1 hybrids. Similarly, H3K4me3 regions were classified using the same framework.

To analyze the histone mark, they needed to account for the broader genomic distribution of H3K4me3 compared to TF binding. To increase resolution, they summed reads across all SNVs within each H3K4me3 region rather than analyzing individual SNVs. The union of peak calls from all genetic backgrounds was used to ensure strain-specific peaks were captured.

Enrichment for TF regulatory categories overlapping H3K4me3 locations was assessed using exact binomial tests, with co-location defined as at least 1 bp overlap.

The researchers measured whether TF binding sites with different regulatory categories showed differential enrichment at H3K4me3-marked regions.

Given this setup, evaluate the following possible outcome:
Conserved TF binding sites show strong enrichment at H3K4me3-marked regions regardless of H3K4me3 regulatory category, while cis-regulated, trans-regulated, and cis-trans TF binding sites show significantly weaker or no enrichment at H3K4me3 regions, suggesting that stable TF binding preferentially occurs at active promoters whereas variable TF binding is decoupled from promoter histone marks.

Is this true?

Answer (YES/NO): NO